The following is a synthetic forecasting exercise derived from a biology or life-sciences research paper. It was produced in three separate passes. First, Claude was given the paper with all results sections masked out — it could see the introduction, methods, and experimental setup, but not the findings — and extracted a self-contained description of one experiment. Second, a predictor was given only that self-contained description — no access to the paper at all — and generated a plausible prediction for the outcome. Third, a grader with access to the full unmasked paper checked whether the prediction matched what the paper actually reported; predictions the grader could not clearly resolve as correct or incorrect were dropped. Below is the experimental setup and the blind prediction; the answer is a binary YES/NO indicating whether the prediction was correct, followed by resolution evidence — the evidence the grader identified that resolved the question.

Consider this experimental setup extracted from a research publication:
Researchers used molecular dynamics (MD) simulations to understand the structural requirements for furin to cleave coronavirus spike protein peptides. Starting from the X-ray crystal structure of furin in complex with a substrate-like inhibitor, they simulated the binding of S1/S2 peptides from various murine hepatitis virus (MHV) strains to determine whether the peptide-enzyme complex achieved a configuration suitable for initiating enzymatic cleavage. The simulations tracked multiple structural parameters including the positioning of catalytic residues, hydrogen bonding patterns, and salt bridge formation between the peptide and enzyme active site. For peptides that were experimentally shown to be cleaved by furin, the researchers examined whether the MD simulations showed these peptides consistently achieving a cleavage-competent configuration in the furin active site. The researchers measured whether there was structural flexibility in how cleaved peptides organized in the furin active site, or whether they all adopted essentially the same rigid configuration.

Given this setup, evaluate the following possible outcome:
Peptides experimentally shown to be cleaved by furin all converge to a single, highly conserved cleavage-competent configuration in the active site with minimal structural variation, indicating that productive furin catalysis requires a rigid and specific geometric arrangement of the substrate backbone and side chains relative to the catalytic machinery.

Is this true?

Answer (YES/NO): NO